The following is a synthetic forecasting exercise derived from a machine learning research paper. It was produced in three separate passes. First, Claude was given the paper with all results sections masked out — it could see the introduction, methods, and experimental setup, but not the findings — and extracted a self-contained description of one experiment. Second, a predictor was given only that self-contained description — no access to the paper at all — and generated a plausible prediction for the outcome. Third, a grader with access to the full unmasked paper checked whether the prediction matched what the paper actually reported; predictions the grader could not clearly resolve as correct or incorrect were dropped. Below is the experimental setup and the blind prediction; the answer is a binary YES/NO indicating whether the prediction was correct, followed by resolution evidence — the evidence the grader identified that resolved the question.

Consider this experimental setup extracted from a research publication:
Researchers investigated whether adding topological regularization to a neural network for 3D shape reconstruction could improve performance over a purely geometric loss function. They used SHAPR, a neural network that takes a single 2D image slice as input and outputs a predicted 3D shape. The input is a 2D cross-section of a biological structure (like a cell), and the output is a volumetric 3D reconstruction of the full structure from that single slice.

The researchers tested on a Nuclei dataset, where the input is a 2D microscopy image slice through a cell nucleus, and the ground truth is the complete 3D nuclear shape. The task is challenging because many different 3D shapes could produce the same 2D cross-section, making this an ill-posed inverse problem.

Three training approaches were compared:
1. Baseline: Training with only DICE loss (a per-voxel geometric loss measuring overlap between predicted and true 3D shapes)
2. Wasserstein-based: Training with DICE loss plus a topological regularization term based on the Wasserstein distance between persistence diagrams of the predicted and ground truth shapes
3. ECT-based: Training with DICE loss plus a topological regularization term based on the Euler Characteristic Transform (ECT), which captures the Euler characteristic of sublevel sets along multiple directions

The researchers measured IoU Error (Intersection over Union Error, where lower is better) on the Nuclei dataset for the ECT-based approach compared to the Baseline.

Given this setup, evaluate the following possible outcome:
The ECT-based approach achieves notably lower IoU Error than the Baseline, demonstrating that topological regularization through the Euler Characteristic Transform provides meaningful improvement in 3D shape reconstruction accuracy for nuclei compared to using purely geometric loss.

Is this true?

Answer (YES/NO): NO